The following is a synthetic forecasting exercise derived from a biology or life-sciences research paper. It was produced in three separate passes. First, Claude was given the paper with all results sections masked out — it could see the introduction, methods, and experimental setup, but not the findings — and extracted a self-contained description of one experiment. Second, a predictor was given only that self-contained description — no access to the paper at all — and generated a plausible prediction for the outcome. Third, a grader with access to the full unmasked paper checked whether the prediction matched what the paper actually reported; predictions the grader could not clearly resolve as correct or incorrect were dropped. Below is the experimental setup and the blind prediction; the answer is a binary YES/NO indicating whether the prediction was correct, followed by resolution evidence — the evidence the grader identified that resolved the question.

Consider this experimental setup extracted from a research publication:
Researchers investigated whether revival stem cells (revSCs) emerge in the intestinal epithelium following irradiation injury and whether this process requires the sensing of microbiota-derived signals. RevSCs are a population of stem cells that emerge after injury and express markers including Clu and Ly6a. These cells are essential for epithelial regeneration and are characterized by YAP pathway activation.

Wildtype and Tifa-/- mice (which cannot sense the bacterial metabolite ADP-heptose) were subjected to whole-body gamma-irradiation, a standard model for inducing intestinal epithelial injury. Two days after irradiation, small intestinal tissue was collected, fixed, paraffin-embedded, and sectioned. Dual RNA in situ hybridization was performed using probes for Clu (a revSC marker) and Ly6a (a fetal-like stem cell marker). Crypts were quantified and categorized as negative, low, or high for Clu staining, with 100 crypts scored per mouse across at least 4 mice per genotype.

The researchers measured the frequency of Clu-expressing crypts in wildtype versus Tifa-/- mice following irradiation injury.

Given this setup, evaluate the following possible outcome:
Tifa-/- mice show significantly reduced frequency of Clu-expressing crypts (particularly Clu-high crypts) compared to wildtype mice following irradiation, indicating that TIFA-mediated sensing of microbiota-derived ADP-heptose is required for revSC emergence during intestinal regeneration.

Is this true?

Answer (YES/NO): YES